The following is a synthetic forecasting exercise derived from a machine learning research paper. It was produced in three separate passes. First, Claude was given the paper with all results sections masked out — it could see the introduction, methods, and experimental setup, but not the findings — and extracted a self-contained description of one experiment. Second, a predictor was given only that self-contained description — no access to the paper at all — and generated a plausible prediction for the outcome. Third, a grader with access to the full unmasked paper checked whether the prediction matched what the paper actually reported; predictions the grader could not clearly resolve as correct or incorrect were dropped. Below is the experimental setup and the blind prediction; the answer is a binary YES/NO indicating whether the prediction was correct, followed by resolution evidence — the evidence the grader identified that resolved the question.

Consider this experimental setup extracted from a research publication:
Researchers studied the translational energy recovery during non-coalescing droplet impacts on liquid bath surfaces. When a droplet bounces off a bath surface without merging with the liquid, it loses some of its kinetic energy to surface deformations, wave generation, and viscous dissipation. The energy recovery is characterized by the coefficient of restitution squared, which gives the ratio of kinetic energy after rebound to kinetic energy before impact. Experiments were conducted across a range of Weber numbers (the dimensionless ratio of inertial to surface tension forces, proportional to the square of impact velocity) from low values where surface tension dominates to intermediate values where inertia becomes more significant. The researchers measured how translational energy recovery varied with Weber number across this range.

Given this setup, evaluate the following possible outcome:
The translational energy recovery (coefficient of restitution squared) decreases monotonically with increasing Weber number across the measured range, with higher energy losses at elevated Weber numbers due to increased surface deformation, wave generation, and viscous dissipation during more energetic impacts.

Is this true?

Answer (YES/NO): NO